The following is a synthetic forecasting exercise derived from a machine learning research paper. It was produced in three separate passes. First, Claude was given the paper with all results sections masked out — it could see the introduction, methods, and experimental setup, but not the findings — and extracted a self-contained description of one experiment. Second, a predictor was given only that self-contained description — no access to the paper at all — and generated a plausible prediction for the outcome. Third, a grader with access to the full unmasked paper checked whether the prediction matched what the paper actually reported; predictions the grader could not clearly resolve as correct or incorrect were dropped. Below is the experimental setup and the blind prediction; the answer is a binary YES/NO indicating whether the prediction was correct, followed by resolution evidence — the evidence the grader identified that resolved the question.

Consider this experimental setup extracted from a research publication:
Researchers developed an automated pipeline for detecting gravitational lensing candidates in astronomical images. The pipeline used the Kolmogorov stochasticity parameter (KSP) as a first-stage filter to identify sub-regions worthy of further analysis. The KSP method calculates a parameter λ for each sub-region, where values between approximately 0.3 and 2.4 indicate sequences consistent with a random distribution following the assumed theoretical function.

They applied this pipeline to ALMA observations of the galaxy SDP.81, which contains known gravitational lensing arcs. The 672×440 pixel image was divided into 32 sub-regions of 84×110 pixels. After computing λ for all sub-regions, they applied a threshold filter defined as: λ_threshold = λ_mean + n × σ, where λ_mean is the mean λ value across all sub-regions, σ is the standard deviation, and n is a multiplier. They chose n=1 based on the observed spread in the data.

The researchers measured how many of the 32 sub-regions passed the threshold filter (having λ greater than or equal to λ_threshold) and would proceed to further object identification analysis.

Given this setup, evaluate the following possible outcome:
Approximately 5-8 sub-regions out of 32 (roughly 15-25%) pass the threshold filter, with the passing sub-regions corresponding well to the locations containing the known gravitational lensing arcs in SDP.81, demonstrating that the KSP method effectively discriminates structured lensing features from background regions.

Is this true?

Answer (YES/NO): YES